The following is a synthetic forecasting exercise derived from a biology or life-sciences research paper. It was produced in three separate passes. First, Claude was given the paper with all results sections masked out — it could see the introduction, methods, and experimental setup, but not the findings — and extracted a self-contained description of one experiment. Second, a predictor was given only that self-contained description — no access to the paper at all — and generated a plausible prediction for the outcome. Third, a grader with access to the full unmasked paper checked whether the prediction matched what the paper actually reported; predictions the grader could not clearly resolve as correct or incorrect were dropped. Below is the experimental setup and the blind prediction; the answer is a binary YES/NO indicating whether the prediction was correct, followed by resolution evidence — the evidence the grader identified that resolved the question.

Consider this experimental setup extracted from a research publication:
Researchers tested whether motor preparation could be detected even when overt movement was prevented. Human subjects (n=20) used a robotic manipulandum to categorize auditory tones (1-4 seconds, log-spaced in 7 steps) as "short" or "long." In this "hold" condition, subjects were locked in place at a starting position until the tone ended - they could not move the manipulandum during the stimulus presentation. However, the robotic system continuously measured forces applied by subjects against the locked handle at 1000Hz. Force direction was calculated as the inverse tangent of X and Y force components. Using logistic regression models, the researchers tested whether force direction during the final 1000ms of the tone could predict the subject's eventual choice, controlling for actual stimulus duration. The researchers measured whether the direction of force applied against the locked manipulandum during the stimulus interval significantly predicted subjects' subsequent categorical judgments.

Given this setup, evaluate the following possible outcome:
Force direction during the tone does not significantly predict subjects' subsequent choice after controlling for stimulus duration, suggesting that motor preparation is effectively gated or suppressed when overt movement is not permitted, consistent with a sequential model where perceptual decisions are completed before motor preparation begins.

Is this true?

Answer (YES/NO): YES